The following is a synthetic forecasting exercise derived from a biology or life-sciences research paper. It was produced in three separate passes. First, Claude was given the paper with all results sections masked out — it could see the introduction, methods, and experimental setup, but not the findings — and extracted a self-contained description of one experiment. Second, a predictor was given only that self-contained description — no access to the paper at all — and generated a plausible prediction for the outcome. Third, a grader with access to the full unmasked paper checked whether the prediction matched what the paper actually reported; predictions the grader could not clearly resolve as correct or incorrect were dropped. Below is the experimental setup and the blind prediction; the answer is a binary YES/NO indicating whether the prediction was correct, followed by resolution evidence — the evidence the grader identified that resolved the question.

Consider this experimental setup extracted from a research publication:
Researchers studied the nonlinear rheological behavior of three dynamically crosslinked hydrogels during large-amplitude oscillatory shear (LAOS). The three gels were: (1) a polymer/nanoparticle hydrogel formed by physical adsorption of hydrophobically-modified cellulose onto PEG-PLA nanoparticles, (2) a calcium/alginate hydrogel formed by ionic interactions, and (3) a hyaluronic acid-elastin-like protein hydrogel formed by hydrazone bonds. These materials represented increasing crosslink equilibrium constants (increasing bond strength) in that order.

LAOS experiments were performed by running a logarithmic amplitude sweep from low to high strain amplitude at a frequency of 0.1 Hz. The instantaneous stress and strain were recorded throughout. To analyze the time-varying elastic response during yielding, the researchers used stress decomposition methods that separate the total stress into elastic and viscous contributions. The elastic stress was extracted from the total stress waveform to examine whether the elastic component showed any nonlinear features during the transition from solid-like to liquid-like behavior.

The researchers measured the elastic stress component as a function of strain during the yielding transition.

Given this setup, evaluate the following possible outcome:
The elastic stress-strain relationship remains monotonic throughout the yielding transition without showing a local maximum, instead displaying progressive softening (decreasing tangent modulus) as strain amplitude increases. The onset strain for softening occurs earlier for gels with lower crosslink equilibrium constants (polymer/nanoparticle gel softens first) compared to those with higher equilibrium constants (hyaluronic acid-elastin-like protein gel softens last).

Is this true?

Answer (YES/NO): NO